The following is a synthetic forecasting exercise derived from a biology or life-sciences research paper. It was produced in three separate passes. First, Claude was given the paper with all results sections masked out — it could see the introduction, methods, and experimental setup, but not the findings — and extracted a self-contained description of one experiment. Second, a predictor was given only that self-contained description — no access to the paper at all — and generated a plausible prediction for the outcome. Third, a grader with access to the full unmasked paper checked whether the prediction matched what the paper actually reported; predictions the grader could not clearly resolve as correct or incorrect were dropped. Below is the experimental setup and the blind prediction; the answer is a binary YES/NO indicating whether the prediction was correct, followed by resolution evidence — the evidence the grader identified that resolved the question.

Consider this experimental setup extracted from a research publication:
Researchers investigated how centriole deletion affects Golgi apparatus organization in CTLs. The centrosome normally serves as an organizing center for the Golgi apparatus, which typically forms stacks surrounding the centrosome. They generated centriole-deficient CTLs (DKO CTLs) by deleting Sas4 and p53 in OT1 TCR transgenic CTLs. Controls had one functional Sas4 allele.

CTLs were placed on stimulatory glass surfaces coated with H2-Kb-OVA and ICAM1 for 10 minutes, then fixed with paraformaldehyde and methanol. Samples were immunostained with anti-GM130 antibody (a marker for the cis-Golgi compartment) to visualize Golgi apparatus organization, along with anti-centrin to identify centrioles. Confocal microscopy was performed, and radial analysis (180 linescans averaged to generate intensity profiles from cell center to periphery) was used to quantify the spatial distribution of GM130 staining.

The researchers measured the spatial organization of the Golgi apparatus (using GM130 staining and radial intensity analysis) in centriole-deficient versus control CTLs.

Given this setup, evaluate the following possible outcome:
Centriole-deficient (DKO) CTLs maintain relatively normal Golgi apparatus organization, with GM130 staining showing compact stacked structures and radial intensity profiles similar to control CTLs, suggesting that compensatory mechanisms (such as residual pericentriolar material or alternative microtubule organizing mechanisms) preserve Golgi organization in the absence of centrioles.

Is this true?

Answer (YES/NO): YES